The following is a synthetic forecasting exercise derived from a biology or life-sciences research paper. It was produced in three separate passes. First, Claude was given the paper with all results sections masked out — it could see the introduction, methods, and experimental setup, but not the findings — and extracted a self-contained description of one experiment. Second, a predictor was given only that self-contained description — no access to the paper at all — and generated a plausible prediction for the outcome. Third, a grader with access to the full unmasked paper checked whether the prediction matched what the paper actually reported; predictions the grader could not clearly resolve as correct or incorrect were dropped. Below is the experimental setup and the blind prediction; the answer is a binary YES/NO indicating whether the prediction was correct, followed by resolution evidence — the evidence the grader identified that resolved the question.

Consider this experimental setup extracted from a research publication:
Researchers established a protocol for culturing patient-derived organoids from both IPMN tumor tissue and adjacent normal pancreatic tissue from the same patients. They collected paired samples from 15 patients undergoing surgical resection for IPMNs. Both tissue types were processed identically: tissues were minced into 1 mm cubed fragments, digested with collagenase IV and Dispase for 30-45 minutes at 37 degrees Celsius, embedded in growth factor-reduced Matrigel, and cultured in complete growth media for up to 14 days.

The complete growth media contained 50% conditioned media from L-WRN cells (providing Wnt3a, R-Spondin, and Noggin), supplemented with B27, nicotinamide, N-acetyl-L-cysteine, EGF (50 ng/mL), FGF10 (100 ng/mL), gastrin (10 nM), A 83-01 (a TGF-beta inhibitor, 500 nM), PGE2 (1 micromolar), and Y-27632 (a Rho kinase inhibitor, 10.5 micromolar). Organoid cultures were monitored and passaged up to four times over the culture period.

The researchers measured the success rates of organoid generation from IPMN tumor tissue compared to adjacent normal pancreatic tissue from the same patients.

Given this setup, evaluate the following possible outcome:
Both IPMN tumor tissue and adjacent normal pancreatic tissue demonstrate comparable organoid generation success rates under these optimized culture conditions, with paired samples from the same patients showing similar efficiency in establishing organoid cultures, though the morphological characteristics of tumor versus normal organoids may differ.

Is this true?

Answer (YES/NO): YES